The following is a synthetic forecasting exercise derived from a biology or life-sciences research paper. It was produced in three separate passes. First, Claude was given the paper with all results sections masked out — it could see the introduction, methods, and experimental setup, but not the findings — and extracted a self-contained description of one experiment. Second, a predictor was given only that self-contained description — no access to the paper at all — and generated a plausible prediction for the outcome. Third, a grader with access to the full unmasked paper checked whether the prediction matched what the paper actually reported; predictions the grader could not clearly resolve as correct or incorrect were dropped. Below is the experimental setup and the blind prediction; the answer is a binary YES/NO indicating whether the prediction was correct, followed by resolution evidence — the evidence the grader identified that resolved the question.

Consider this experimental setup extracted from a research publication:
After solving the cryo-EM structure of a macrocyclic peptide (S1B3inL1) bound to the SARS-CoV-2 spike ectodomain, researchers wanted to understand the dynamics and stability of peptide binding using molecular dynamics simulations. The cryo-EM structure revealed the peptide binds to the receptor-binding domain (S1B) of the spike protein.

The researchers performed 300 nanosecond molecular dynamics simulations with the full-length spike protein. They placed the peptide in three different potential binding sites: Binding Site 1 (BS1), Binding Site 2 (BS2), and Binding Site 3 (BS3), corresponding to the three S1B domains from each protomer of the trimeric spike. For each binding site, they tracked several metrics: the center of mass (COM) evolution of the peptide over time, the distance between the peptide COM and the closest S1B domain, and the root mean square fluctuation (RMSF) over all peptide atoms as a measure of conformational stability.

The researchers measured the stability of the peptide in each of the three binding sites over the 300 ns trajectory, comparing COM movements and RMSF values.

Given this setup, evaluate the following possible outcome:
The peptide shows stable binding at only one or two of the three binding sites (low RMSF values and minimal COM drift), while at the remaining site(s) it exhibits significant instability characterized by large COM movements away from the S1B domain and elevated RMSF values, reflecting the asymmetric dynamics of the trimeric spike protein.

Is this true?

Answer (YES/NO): YES